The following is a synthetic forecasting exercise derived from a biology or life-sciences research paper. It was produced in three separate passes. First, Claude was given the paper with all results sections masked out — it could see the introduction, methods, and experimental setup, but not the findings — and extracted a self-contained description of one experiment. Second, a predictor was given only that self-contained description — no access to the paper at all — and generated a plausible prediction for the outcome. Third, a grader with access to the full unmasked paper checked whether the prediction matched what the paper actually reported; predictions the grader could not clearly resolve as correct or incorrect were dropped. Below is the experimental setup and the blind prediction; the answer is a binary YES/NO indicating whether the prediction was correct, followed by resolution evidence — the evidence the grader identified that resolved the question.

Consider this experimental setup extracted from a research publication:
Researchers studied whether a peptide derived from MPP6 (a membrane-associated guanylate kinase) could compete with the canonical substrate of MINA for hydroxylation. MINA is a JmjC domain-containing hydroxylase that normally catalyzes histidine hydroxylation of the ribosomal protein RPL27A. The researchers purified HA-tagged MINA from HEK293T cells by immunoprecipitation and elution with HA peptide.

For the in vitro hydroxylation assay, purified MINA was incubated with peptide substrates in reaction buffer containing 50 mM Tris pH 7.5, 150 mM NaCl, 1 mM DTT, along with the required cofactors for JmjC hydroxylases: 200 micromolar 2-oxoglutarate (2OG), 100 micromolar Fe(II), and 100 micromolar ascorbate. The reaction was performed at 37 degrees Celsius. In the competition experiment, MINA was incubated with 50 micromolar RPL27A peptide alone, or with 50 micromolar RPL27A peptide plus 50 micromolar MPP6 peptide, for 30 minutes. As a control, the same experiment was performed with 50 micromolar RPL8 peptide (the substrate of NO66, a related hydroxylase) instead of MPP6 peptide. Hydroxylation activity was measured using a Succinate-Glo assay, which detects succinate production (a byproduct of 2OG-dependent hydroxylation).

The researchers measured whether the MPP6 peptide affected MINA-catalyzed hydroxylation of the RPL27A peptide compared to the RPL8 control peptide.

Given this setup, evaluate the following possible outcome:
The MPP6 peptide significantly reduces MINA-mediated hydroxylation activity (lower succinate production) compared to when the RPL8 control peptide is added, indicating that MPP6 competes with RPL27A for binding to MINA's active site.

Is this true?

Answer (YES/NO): YES